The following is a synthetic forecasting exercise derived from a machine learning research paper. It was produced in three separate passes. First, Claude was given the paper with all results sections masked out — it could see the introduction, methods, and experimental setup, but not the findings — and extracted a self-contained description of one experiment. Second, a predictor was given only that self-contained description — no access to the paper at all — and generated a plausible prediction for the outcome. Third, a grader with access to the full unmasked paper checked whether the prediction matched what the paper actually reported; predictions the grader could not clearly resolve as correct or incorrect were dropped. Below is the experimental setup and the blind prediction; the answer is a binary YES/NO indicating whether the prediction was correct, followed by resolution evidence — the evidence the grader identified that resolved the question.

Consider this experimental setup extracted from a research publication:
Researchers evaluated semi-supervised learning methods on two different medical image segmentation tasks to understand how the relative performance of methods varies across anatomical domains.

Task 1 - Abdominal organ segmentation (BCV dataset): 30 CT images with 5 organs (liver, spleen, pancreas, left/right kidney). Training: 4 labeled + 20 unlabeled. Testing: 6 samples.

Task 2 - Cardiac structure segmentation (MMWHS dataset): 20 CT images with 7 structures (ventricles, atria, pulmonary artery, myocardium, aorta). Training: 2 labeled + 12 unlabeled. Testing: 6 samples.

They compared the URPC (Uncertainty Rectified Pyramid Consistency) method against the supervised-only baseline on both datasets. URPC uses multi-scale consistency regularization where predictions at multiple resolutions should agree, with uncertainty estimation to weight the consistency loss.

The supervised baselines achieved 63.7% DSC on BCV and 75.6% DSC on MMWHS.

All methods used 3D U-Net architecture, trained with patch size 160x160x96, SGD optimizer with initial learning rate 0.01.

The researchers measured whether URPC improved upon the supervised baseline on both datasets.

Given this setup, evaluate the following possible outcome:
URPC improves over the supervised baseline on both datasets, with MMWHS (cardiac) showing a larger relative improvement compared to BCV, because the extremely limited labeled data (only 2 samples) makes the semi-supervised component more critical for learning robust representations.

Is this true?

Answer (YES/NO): NO